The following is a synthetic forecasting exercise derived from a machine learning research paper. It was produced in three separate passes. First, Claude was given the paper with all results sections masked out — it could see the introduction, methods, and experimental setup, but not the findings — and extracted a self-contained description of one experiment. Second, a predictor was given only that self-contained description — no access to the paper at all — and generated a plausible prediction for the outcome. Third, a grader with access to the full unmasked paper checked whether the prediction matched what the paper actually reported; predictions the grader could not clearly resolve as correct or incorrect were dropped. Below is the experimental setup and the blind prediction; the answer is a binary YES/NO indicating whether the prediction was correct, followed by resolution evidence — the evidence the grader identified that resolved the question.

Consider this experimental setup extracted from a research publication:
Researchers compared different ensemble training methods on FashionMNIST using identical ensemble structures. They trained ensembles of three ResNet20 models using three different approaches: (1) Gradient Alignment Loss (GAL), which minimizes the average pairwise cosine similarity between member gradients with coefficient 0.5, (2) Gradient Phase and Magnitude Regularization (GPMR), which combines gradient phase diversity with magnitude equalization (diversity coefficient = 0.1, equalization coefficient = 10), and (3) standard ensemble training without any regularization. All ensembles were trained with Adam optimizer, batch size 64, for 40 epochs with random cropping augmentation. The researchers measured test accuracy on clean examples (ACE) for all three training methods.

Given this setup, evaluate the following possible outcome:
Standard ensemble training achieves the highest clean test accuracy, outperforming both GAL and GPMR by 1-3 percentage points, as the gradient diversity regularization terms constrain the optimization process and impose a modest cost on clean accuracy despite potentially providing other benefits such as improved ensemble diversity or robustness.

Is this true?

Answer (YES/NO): NO